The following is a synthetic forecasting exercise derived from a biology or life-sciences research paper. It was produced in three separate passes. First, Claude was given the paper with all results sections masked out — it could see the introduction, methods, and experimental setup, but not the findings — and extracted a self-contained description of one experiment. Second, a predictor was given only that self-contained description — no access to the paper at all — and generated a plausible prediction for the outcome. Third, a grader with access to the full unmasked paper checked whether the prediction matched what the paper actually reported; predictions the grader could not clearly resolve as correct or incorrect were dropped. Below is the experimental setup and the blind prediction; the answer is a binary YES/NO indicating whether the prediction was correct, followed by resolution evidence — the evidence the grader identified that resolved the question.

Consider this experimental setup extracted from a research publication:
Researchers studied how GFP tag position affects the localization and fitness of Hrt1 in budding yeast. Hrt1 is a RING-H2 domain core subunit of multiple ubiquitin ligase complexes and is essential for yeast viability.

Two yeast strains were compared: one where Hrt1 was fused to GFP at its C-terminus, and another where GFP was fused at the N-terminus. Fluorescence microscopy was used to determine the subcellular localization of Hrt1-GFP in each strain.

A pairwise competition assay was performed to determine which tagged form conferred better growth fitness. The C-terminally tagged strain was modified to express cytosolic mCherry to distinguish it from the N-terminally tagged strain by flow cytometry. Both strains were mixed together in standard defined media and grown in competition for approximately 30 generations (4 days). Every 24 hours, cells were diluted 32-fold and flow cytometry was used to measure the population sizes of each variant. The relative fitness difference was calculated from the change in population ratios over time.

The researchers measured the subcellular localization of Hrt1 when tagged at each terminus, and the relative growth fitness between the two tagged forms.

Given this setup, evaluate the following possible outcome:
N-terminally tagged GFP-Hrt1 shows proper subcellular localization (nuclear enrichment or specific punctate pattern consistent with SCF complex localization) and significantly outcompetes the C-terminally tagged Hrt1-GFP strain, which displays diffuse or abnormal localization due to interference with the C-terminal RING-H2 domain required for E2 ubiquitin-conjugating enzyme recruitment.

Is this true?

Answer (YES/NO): YES